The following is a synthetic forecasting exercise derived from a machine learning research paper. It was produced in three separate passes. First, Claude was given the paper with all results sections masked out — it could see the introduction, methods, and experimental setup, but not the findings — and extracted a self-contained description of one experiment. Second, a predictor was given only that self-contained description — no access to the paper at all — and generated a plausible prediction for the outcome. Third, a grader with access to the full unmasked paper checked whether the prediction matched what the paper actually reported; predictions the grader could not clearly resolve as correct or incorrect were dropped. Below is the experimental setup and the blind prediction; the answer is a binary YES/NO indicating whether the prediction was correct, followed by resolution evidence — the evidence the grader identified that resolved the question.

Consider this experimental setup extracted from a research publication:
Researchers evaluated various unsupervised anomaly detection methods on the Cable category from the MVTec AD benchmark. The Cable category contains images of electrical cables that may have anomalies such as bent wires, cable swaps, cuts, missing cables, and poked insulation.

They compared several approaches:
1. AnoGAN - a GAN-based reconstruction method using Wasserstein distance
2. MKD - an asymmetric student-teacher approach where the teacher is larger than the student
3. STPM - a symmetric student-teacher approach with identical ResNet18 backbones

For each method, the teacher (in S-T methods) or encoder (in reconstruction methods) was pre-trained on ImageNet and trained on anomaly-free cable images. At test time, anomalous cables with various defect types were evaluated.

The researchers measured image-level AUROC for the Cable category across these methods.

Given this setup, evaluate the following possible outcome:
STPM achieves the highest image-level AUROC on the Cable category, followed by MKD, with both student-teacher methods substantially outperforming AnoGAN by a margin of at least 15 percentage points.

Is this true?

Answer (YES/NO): YES